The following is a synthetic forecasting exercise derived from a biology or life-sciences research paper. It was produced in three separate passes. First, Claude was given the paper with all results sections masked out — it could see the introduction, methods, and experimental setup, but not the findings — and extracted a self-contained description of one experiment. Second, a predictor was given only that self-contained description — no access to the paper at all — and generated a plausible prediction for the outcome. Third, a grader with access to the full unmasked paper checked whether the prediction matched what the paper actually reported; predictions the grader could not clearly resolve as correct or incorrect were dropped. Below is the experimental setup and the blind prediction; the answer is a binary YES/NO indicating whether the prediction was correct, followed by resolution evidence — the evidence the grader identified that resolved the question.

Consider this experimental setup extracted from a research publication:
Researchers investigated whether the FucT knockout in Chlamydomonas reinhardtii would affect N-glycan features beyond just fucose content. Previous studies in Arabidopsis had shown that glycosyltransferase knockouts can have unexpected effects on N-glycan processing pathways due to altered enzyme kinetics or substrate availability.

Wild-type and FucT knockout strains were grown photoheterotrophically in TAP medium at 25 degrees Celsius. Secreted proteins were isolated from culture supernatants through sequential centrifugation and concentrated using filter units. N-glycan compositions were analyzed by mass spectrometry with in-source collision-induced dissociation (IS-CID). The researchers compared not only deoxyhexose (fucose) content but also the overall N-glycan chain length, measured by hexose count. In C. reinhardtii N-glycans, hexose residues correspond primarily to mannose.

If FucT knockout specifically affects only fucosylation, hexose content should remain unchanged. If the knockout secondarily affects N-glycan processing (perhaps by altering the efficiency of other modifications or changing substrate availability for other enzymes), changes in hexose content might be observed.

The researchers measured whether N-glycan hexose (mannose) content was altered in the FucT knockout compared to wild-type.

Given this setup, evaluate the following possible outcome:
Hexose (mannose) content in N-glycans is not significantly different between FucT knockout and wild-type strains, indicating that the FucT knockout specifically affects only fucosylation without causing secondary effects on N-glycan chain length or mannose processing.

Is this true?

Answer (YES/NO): NO